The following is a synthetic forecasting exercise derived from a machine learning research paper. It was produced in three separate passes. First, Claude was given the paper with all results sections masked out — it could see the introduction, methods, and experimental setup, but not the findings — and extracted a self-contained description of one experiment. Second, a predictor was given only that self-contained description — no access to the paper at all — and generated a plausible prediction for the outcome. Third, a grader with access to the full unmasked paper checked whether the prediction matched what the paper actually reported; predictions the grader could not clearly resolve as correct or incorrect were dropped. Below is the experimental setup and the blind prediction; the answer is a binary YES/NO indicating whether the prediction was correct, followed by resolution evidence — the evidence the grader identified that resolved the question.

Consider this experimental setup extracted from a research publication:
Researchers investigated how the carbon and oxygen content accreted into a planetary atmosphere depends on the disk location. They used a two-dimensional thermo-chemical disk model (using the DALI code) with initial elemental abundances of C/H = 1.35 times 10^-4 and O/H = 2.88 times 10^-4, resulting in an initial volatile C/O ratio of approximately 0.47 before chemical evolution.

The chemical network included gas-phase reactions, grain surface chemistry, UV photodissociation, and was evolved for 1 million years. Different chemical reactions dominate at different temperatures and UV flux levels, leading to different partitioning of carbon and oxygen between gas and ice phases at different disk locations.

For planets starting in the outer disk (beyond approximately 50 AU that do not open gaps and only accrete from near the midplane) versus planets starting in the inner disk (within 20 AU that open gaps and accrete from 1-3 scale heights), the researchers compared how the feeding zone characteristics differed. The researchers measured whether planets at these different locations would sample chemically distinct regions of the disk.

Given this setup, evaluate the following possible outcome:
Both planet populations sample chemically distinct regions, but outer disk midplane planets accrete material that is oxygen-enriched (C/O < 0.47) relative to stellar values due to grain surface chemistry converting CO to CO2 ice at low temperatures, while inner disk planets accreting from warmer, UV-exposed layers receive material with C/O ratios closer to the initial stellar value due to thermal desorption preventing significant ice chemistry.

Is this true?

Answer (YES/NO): NO